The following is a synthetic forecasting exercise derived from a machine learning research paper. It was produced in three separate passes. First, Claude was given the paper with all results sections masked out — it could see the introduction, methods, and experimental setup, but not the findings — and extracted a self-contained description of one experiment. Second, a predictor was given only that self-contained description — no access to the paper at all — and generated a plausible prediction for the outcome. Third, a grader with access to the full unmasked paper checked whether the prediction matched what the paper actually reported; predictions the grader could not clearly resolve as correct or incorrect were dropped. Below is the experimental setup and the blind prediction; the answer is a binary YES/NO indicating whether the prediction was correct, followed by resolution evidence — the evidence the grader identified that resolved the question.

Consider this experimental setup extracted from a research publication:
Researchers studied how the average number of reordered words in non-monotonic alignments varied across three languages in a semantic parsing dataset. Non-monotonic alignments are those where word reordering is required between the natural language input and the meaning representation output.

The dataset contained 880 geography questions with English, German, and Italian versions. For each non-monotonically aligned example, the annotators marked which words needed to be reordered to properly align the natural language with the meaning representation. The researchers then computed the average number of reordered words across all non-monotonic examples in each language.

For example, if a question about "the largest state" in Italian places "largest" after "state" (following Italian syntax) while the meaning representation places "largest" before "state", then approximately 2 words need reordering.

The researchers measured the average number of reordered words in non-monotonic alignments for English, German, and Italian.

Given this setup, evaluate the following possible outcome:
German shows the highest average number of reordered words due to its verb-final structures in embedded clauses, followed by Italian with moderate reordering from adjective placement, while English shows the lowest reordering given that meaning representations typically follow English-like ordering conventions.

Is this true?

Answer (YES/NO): YES